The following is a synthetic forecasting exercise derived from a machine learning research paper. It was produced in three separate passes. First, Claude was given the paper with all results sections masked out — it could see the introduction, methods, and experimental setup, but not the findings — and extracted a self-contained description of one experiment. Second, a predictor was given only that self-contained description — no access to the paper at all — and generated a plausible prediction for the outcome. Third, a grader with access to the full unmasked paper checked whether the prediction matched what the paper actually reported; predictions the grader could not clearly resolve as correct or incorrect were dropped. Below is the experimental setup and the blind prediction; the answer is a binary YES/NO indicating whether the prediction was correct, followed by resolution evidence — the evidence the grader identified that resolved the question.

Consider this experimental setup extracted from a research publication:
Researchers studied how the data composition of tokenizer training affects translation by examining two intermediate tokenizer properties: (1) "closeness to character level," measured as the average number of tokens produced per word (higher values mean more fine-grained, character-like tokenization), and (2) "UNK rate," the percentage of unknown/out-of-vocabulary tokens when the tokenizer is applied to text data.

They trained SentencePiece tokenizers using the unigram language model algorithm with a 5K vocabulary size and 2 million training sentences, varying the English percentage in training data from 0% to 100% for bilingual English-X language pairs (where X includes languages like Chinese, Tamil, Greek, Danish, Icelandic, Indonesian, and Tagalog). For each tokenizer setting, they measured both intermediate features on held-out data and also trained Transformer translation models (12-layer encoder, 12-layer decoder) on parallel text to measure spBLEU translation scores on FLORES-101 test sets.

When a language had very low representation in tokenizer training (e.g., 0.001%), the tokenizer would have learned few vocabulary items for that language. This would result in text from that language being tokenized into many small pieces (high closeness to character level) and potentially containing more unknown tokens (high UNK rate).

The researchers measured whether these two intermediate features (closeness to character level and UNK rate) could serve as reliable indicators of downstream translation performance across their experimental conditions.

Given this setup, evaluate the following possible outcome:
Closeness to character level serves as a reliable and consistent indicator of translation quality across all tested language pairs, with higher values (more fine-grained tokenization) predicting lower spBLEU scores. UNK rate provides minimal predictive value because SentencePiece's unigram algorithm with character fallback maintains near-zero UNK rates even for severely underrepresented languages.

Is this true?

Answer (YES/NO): NO